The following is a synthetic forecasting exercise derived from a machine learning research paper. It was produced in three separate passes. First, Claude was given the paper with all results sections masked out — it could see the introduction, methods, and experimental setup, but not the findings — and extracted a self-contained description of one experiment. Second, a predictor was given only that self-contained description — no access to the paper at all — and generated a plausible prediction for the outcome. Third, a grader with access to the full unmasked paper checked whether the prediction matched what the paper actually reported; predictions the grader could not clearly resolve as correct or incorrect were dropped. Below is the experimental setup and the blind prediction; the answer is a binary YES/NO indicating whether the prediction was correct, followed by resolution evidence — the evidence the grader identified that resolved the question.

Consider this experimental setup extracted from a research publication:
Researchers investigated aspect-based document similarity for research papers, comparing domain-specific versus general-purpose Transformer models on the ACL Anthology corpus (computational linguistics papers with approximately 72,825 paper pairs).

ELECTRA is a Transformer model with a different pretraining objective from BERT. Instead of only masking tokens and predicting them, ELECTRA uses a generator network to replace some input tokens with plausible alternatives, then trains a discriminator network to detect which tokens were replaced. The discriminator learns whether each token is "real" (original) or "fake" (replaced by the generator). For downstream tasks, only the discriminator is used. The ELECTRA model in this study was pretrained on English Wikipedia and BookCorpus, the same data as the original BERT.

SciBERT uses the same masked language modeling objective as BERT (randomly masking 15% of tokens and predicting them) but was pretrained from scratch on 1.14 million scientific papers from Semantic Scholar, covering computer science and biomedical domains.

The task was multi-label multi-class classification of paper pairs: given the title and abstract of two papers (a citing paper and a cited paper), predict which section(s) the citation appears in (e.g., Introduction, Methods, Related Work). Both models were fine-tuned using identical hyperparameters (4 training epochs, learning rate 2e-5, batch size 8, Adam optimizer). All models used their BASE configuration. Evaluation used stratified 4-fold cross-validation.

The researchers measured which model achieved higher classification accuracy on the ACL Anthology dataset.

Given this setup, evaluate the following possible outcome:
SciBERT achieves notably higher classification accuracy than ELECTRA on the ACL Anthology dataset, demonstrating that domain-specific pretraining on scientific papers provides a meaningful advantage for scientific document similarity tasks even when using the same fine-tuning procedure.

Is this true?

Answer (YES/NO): YES